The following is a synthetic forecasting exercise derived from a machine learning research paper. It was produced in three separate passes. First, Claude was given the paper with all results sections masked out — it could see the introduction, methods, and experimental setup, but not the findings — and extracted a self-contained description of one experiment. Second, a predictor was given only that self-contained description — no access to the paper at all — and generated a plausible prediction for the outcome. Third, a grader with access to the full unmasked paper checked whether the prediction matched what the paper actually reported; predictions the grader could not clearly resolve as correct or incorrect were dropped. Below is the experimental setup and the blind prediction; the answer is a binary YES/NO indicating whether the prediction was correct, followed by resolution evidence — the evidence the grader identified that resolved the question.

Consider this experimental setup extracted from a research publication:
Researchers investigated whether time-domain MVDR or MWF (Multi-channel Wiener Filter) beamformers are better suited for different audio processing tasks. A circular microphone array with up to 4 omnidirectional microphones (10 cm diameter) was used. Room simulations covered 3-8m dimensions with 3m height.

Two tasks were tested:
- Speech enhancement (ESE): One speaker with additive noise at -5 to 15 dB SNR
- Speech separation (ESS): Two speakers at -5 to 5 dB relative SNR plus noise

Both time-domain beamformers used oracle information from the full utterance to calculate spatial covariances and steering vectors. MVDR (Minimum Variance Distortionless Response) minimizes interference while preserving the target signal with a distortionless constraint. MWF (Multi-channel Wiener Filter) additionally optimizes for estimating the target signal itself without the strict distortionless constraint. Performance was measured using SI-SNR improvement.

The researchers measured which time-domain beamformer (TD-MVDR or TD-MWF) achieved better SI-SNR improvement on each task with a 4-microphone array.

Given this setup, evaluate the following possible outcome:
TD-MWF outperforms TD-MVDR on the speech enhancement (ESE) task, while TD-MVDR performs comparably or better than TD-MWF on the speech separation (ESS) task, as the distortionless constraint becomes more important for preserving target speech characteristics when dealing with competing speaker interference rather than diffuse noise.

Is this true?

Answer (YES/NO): NO